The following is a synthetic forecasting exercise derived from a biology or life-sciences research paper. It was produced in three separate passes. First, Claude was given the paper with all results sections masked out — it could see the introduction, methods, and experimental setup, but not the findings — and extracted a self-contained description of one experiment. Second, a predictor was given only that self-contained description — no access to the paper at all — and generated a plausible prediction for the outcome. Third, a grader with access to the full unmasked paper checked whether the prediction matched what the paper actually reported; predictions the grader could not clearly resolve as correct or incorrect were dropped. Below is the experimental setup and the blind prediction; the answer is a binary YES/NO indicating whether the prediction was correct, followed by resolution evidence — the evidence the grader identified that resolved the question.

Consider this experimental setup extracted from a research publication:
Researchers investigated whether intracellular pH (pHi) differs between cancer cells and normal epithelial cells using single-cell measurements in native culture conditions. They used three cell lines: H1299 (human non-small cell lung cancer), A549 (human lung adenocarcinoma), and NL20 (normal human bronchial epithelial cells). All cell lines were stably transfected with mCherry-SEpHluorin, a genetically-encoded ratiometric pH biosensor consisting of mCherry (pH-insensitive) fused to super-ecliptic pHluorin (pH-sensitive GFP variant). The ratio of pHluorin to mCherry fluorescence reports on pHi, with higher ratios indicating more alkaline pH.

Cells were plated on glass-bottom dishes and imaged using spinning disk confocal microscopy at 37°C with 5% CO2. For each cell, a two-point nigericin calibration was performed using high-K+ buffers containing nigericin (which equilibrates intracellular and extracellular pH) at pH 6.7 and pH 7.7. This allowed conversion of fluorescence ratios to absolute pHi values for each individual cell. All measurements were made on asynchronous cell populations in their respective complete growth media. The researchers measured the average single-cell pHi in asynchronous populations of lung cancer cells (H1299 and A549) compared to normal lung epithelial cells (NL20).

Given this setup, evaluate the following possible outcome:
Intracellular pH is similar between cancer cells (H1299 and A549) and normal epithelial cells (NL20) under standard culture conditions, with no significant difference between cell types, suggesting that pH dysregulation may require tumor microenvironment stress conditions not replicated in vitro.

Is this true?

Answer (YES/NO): NO